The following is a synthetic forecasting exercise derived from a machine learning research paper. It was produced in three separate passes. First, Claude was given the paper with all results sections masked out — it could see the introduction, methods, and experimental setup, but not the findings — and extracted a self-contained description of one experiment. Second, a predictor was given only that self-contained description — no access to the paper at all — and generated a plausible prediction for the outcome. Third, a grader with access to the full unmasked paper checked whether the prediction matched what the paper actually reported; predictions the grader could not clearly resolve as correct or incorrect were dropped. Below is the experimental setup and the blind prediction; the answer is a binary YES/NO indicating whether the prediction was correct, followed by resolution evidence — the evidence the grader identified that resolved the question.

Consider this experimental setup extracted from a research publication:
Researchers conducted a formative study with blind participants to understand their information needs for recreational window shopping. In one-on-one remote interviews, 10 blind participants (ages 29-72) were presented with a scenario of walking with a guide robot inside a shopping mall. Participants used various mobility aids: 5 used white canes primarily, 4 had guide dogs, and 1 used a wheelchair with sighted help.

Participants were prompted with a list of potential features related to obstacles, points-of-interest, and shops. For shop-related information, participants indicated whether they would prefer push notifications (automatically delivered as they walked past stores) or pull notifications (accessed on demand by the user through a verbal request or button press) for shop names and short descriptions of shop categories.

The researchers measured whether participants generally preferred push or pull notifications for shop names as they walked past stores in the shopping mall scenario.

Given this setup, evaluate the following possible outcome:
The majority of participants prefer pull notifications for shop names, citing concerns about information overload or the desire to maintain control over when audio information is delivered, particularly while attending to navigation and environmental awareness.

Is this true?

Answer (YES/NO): NO